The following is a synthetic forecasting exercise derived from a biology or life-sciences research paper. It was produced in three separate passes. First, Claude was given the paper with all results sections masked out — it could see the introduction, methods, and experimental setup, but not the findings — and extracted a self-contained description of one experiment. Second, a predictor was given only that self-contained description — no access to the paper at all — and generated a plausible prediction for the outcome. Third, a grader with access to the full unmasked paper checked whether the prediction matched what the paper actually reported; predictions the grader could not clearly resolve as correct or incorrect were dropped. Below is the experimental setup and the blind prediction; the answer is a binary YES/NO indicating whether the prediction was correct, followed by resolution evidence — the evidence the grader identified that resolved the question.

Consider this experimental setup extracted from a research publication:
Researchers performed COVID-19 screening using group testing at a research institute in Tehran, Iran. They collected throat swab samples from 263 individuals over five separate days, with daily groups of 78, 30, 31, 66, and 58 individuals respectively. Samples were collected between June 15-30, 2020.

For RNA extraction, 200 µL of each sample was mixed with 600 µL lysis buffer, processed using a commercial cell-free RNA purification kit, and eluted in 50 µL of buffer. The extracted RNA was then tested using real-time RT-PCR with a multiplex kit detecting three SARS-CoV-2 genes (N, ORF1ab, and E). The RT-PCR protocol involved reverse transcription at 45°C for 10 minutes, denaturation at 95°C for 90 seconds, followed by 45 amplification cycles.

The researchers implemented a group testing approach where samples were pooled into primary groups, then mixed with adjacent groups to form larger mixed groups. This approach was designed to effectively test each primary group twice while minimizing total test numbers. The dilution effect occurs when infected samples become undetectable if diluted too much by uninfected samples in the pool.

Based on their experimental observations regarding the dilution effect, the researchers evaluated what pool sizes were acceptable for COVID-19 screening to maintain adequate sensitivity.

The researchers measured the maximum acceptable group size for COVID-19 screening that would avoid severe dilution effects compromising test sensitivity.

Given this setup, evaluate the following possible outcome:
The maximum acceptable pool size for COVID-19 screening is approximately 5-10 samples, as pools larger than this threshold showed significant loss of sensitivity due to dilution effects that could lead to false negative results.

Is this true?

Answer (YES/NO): NO